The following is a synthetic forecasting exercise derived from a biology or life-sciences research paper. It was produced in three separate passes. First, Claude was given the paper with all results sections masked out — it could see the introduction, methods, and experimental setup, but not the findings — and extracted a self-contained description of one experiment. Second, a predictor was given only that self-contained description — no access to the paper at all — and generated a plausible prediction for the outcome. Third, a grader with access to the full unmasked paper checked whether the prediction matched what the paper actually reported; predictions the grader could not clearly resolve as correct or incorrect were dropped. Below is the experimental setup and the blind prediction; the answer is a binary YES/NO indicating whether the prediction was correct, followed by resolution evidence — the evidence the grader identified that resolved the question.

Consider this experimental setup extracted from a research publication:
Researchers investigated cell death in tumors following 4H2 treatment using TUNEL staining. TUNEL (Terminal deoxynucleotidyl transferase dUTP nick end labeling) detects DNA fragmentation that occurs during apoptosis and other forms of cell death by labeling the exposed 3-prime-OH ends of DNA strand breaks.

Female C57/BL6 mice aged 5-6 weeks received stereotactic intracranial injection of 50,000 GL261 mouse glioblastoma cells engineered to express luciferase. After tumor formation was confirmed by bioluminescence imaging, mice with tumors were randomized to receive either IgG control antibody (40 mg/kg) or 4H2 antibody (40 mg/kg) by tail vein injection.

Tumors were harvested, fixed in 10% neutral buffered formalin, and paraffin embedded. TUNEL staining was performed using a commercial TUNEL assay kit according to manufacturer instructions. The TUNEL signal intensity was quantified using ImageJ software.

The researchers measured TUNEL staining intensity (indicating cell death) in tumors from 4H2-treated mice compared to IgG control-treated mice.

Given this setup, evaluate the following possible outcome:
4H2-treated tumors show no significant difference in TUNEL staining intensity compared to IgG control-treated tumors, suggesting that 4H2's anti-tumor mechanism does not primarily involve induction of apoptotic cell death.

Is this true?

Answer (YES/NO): NO